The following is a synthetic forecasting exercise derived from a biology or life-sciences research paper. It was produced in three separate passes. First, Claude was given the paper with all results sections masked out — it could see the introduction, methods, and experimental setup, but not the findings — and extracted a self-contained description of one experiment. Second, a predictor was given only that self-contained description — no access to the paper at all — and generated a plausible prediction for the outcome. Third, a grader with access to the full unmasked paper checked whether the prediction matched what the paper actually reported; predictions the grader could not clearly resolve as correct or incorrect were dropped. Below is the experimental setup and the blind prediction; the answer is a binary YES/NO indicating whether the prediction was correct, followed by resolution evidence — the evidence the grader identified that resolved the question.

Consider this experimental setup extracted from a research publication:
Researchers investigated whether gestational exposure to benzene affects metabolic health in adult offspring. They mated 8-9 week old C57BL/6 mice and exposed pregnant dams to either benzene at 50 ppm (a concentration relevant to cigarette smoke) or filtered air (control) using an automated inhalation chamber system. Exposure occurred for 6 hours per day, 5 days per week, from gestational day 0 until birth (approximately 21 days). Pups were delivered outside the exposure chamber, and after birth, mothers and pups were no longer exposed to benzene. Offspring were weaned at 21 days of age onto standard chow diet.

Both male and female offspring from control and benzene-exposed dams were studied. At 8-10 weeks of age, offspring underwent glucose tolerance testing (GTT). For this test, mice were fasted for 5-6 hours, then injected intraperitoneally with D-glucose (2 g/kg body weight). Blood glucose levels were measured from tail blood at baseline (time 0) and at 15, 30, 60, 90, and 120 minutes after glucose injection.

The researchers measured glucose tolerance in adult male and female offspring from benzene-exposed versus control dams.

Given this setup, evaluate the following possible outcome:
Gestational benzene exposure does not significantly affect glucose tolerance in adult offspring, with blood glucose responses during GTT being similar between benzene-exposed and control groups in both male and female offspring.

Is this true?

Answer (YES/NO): NO